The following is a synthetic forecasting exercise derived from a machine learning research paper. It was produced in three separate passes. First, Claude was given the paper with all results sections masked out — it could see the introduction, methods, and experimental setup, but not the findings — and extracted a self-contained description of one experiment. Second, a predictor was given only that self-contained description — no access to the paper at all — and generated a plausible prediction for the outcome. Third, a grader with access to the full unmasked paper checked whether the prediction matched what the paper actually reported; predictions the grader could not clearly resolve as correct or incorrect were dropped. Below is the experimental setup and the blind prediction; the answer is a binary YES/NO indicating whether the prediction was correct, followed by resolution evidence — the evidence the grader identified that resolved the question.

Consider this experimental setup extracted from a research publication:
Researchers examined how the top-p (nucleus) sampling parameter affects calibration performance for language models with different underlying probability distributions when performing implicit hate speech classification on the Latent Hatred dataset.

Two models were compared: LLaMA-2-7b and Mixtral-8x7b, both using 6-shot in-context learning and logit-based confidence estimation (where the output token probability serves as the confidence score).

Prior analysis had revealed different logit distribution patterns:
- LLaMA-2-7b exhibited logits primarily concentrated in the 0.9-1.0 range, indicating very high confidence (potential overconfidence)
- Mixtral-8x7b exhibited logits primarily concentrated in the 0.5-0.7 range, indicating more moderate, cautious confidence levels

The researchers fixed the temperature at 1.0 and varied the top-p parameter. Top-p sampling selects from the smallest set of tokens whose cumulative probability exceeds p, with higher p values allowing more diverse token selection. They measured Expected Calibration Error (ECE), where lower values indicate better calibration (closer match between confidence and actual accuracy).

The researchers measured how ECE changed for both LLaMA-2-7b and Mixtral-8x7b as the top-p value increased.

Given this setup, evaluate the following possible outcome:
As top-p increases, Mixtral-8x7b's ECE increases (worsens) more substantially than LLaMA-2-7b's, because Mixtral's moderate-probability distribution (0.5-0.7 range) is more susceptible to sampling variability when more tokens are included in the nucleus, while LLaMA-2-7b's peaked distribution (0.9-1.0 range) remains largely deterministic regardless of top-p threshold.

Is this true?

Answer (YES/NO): NO